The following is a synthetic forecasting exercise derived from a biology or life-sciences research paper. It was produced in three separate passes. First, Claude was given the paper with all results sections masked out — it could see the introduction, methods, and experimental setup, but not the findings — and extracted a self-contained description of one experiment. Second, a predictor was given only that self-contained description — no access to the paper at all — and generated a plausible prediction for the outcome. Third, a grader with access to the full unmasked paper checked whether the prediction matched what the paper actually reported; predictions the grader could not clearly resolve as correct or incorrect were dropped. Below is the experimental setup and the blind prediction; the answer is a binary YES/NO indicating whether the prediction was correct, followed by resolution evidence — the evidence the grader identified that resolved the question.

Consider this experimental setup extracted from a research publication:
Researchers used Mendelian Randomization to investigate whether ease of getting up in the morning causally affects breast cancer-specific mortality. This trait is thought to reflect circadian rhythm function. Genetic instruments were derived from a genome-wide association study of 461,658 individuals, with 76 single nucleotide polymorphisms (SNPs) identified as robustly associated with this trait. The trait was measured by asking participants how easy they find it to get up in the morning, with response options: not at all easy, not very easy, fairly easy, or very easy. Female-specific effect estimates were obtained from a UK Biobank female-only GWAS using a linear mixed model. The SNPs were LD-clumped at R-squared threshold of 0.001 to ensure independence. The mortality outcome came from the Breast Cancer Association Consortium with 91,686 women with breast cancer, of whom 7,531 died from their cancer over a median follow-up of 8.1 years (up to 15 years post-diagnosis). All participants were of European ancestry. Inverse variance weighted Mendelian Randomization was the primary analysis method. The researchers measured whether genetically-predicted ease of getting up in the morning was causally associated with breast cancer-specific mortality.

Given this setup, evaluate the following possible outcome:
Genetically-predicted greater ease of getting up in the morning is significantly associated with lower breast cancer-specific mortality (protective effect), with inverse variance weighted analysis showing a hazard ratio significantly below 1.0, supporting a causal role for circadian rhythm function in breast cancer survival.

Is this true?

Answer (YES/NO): NO